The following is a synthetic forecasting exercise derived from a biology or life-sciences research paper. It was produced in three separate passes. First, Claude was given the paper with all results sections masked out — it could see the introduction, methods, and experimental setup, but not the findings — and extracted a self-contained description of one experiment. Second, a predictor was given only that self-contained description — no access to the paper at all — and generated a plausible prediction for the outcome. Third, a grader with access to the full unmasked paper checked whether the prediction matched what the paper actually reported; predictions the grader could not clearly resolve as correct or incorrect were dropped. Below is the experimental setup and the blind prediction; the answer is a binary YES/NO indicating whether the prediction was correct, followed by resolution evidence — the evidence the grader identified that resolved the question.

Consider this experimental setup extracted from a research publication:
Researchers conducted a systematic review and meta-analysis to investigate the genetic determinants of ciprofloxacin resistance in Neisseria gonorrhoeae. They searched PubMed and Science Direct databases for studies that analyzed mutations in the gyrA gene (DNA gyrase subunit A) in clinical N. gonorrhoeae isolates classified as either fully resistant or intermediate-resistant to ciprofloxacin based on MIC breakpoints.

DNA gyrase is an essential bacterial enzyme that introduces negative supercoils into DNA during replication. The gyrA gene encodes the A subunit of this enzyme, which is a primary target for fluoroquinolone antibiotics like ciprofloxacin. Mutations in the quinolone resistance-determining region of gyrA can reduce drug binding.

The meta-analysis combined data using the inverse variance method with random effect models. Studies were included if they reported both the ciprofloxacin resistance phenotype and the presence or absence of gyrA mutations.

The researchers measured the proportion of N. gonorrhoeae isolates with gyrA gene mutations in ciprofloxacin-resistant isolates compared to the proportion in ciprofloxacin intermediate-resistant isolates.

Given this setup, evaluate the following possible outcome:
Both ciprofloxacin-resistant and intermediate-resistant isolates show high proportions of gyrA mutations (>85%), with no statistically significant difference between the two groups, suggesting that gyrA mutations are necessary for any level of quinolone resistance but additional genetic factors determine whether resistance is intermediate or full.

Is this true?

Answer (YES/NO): YES